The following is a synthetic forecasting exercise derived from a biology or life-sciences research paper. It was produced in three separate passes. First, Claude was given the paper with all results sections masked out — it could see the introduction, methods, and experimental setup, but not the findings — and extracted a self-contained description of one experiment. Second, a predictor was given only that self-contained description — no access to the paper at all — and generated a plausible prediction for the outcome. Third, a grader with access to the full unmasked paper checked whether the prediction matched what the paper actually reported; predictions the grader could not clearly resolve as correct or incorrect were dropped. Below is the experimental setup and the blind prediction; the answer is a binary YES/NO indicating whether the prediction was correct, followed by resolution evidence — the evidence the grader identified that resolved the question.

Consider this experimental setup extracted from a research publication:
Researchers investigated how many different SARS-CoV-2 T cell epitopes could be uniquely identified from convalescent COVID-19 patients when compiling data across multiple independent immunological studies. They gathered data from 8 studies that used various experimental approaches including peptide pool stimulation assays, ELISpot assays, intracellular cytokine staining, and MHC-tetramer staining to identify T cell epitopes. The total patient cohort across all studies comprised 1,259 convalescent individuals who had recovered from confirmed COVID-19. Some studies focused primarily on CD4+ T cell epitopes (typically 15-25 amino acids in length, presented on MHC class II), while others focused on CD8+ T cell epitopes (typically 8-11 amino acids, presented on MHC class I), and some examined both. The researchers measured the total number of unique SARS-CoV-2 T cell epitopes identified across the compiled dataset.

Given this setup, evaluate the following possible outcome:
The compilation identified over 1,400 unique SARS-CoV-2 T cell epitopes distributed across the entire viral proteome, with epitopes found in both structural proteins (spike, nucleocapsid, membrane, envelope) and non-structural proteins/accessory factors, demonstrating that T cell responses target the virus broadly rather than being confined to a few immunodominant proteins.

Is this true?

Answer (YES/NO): NO